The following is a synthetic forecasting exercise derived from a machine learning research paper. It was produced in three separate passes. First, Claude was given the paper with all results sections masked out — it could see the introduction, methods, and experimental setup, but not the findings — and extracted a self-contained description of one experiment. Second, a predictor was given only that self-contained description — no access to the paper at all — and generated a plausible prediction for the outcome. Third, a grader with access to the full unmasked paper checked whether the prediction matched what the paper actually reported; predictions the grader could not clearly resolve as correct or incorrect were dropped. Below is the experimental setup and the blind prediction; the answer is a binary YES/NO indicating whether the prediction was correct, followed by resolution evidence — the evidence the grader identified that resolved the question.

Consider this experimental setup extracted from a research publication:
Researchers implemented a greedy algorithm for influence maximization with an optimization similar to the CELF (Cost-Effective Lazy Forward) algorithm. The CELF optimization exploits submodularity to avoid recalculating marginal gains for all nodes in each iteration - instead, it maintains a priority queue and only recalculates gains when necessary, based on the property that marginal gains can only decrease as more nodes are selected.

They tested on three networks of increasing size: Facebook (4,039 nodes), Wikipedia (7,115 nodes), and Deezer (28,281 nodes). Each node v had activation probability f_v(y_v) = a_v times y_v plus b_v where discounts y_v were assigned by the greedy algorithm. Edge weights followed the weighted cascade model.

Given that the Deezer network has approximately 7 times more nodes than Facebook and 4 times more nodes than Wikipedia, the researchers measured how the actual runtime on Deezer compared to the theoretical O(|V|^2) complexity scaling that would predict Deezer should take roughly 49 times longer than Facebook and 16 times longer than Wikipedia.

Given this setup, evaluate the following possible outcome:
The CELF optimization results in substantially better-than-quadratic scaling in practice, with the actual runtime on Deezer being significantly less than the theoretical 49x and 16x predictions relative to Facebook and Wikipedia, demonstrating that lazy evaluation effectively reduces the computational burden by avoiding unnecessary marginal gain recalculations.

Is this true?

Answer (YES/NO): YES